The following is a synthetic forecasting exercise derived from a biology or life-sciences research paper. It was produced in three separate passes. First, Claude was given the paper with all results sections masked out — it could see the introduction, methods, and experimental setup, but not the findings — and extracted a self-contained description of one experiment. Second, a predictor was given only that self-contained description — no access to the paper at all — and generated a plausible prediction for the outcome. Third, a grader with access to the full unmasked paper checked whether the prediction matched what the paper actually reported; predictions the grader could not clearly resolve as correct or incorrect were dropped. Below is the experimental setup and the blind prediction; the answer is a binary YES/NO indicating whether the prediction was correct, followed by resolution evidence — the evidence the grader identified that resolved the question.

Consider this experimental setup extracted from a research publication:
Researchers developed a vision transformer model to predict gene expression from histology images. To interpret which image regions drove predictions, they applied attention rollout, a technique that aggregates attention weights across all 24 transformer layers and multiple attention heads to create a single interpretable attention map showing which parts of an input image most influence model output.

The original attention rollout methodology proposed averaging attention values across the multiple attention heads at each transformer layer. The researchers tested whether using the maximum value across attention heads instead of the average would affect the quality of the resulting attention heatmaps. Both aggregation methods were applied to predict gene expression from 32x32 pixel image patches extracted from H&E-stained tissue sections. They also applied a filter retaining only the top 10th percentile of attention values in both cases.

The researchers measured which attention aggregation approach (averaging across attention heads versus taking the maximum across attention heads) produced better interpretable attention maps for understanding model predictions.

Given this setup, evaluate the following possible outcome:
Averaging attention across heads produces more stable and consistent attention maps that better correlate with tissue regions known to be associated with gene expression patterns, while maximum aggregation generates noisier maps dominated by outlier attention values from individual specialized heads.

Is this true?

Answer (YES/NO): NO